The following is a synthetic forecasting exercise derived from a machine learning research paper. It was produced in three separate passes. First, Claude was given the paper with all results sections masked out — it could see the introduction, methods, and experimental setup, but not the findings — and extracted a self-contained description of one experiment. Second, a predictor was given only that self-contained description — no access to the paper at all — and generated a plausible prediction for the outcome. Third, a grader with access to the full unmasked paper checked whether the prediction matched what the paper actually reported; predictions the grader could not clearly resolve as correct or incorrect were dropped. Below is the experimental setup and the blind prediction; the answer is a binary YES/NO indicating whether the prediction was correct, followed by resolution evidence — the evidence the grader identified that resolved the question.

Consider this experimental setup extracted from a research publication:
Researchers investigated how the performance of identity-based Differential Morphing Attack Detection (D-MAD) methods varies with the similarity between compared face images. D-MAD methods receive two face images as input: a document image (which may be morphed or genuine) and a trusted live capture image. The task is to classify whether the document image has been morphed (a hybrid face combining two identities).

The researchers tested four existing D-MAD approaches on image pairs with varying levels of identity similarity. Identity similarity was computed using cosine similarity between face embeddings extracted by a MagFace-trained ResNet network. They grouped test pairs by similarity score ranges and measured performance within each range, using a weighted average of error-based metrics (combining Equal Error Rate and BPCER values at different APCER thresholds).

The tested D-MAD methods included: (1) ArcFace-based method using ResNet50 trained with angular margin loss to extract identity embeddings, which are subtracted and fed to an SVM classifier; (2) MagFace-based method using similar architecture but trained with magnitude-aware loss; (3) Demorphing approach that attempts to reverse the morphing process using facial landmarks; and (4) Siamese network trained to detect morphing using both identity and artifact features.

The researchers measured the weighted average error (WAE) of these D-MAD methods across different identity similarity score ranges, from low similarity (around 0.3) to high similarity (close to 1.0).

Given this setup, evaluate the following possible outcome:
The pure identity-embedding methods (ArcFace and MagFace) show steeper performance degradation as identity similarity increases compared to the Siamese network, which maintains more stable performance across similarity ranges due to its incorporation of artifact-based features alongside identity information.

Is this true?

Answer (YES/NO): YES